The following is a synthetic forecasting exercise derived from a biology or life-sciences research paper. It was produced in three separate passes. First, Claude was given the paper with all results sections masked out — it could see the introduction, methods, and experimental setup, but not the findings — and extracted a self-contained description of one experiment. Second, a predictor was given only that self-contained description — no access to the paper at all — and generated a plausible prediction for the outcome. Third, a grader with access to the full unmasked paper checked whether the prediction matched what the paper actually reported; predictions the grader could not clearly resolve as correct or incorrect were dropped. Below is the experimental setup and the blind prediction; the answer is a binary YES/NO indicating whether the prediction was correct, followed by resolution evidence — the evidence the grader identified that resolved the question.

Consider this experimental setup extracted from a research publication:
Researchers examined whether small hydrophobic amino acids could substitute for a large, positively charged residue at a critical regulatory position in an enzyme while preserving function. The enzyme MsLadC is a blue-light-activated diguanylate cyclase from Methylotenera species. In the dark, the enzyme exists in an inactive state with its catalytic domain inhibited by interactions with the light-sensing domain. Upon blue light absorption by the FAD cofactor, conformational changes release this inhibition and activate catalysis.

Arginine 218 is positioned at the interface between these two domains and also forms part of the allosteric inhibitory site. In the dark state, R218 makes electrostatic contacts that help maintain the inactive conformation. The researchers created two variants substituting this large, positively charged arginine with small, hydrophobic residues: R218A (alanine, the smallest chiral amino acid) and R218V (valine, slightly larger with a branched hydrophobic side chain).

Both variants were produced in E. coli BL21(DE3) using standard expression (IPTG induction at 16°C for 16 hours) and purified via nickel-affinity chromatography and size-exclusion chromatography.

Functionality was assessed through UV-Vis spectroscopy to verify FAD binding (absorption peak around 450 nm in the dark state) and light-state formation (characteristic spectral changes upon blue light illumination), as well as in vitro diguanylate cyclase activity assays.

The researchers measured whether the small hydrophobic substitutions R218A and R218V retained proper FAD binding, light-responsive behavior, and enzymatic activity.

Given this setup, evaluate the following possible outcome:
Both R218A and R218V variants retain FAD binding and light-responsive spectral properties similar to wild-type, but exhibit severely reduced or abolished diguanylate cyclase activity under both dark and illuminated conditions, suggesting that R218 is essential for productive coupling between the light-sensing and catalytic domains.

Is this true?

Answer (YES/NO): NO